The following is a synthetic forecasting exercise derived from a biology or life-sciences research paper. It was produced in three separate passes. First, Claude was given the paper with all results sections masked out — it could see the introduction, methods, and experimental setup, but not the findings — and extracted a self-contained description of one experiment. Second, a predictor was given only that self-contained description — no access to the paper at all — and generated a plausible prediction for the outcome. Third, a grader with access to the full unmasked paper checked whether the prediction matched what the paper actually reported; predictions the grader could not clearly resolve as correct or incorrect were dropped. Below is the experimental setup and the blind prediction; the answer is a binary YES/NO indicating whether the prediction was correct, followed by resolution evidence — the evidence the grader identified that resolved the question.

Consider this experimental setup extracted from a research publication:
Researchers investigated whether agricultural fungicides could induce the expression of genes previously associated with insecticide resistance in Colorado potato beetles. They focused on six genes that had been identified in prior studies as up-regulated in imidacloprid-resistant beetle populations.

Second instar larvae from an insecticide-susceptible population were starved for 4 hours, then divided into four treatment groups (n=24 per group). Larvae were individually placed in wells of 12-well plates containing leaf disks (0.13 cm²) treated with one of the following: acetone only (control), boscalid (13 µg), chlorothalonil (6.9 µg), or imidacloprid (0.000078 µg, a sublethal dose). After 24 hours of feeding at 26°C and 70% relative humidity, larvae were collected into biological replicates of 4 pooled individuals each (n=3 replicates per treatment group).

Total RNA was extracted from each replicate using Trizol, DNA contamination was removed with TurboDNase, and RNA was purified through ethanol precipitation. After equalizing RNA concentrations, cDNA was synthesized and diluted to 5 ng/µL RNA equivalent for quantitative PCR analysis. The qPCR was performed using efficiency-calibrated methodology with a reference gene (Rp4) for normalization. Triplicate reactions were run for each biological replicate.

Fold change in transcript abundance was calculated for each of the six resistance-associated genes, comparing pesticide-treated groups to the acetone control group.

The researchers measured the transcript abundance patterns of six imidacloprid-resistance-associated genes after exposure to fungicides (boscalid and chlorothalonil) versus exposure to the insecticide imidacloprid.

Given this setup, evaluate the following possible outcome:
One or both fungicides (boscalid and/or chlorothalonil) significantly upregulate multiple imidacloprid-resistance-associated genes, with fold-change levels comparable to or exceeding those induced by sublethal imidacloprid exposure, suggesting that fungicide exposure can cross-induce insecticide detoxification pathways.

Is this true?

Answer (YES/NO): NO